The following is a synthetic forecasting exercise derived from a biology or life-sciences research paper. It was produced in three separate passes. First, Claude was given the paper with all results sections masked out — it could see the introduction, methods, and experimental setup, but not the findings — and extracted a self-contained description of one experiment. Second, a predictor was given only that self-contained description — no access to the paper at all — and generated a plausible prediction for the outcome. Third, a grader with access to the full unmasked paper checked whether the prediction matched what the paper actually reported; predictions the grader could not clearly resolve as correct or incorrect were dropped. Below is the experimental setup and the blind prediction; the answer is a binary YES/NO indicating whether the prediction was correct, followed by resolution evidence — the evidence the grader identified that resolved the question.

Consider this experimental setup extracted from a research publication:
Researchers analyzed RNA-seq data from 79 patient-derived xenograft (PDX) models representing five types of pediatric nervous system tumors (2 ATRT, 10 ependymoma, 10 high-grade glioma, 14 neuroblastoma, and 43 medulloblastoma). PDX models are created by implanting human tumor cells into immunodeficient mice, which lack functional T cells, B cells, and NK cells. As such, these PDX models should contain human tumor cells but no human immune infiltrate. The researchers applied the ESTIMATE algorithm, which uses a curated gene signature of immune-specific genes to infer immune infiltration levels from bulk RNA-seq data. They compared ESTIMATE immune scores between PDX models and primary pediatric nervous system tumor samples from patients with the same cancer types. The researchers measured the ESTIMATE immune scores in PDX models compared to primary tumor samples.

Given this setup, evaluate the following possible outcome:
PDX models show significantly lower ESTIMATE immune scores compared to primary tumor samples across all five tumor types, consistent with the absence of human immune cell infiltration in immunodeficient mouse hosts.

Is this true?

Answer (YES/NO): YES